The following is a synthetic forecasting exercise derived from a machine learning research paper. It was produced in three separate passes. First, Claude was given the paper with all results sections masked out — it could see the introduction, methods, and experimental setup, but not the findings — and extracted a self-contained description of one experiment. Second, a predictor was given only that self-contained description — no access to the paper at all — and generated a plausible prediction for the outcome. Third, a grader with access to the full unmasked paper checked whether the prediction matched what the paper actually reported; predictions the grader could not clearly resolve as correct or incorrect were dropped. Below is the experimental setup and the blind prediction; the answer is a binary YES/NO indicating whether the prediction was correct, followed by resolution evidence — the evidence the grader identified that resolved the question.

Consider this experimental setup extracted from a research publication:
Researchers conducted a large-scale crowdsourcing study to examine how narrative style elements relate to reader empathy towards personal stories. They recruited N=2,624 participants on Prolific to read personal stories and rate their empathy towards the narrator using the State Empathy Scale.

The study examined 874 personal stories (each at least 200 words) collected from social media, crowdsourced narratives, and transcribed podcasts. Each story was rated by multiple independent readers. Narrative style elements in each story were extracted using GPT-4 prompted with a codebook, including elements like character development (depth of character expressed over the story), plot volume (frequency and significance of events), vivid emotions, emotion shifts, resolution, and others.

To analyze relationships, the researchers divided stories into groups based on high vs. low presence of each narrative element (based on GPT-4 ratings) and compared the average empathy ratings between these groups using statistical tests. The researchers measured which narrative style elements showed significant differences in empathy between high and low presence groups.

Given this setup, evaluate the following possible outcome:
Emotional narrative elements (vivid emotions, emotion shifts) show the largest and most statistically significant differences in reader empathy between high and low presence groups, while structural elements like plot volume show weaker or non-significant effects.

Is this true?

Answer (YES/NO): NO